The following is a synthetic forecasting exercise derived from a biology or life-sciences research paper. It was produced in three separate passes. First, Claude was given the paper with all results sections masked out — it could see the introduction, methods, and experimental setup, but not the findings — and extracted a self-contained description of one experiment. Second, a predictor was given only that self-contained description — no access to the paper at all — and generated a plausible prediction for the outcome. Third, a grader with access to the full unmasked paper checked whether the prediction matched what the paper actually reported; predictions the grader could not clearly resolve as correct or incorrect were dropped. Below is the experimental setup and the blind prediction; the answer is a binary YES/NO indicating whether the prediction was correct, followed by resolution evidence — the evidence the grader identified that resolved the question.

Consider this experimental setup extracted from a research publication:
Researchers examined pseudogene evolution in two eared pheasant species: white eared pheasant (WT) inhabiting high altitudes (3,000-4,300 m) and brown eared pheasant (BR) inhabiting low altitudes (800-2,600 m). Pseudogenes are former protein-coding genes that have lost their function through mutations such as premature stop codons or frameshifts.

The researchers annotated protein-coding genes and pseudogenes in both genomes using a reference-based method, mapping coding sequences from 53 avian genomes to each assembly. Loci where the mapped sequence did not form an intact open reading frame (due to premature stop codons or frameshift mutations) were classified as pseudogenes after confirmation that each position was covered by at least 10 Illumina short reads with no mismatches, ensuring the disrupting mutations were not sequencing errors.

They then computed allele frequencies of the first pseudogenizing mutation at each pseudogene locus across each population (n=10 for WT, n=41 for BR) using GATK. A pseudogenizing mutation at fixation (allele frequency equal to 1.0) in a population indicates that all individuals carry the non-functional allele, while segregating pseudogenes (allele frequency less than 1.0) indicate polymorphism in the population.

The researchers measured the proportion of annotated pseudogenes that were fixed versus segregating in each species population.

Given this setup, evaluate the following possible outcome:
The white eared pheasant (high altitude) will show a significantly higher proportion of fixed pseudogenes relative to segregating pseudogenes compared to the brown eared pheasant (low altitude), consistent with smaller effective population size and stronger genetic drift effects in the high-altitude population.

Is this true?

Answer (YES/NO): NO